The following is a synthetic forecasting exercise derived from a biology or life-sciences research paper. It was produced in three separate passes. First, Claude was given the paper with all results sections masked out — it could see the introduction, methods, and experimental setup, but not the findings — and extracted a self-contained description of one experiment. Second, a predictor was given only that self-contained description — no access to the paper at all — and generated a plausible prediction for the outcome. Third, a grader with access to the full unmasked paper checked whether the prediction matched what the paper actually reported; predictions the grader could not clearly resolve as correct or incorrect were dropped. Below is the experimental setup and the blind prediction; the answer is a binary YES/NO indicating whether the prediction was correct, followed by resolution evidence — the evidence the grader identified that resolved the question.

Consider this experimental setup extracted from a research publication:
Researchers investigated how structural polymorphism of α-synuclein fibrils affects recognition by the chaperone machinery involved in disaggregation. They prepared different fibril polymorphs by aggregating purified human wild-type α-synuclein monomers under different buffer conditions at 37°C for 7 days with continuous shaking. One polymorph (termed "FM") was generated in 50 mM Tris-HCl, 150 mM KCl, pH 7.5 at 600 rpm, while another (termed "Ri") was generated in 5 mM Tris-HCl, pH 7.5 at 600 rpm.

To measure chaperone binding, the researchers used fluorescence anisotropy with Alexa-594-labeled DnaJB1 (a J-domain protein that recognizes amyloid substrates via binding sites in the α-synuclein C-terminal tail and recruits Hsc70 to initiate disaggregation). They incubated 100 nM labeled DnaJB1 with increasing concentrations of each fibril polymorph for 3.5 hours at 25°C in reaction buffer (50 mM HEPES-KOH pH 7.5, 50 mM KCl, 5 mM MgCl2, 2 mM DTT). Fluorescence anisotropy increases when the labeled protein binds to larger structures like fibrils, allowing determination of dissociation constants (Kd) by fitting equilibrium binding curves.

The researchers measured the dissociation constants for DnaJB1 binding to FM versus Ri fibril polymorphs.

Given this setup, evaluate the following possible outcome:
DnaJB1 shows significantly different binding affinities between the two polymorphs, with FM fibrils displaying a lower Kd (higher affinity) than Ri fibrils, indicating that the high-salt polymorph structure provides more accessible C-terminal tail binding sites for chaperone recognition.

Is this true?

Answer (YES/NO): NO